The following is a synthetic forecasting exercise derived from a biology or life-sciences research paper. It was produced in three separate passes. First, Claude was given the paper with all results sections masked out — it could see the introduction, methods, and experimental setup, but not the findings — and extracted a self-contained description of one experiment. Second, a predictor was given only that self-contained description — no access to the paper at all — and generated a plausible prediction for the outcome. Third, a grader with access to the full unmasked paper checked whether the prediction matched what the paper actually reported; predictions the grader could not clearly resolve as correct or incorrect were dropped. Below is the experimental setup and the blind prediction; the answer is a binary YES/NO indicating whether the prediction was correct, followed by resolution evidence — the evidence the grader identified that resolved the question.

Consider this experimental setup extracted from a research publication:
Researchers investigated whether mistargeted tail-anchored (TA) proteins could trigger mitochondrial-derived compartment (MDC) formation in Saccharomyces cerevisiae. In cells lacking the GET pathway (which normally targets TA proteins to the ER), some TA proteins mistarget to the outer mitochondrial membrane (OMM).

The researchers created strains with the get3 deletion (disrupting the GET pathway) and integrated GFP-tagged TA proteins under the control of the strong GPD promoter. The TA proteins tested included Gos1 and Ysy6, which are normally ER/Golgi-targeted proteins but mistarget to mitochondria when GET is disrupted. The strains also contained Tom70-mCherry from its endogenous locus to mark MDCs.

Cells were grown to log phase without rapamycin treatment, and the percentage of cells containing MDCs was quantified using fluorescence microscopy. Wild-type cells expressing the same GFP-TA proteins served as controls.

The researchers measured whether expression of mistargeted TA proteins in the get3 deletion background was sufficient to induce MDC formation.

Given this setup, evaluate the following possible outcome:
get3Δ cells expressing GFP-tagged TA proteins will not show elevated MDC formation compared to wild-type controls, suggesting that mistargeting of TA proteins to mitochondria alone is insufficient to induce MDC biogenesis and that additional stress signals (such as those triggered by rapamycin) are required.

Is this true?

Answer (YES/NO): NO